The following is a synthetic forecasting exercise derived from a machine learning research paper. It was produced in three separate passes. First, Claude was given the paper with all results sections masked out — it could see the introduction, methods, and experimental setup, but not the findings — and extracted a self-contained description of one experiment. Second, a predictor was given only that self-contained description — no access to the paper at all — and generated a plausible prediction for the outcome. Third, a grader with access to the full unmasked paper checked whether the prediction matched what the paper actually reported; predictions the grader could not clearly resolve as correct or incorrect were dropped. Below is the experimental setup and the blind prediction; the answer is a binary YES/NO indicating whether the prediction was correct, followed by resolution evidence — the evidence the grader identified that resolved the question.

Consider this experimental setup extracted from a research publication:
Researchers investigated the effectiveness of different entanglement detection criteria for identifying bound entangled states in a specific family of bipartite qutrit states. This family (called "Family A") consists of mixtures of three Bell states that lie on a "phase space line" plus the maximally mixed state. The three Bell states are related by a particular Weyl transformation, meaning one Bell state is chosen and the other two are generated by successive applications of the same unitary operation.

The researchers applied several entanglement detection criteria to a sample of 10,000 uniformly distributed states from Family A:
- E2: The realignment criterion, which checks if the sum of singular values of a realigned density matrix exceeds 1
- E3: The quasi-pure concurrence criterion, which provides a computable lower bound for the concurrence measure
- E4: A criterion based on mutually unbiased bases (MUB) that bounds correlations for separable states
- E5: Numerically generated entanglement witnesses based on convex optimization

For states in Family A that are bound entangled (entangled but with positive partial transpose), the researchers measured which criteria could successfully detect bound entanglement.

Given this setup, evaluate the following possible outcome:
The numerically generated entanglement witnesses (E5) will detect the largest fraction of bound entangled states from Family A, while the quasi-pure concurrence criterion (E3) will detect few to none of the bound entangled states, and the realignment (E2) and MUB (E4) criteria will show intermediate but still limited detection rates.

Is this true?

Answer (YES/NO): NO